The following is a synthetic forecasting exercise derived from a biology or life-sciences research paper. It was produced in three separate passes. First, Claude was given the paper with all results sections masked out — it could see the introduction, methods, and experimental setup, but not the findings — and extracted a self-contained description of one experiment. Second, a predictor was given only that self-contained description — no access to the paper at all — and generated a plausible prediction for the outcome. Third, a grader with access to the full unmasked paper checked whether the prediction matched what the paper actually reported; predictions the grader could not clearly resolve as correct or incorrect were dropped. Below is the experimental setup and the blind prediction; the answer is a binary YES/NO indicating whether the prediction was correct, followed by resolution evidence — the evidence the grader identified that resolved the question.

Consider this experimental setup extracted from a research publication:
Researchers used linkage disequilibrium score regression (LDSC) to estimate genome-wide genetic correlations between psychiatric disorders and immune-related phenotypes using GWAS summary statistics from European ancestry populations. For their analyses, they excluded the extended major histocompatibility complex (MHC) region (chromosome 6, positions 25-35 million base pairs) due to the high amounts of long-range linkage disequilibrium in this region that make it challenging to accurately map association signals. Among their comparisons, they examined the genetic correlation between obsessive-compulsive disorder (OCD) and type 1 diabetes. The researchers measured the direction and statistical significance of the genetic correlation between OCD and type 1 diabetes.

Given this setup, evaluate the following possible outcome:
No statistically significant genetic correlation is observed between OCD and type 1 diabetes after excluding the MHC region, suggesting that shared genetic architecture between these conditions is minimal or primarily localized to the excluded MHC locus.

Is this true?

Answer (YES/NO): NO